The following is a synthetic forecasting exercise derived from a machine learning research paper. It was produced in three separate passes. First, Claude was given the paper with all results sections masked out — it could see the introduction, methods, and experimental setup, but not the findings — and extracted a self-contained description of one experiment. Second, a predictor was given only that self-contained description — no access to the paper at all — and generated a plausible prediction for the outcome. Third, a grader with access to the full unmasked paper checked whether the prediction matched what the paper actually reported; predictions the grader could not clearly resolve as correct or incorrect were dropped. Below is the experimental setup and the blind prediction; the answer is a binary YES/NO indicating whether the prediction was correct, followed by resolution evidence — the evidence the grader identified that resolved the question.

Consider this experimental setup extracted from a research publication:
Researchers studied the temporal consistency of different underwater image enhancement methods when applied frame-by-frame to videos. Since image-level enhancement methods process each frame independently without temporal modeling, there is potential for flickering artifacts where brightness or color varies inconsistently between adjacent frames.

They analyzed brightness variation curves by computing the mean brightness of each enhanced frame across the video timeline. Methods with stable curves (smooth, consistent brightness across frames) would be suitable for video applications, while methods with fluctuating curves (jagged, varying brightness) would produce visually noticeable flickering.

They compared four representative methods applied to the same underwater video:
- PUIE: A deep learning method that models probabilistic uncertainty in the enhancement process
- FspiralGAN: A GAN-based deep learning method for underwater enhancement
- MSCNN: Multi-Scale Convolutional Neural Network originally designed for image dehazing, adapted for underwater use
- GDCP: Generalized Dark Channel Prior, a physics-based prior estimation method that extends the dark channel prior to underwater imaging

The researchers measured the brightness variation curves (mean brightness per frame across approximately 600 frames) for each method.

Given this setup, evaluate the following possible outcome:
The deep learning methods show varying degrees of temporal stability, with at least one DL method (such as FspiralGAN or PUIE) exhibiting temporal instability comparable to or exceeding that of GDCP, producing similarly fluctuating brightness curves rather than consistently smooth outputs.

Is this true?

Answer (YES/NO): NO